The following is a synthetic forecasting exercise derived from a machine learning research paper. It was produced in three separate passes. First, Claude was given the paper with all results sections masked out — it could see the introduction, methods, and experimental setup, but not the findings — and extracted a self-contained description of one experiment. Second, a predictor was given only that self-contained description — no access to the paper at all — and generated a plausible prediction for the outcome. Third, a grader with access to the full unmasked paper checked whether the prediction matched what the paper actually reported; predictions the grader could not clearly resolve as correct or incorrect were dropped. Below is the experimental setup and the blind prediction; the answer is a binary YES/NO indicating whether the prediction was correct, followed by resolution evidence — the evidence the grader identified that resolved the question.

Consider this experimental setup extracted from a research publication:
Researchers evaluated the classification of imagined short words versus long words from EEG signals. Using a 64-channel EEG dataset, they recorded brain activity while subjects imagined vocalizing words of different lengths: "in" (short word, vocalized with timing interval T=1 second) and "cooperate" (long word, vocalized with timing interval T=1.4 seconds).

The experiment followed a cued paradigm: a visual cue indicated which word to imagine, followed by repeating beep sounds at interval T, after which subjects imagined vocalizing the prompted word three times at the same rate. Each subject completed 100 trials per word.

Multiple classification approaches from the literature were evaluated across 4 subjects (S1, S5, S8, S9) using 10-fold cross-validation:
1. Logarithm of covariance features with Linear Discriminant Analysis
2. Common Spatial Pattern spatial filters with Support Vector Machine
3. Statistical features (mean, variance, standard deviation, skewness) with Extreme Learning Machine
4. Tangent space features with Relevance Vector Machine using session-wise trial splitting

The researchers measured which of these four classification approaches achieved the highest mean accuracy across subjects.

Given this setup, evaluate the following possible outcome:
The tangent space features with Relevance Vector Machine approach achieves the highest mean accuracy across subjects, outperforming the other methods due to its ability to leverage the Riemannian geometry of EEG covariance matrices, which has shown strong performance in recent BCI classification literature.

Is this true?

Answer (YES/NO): YES